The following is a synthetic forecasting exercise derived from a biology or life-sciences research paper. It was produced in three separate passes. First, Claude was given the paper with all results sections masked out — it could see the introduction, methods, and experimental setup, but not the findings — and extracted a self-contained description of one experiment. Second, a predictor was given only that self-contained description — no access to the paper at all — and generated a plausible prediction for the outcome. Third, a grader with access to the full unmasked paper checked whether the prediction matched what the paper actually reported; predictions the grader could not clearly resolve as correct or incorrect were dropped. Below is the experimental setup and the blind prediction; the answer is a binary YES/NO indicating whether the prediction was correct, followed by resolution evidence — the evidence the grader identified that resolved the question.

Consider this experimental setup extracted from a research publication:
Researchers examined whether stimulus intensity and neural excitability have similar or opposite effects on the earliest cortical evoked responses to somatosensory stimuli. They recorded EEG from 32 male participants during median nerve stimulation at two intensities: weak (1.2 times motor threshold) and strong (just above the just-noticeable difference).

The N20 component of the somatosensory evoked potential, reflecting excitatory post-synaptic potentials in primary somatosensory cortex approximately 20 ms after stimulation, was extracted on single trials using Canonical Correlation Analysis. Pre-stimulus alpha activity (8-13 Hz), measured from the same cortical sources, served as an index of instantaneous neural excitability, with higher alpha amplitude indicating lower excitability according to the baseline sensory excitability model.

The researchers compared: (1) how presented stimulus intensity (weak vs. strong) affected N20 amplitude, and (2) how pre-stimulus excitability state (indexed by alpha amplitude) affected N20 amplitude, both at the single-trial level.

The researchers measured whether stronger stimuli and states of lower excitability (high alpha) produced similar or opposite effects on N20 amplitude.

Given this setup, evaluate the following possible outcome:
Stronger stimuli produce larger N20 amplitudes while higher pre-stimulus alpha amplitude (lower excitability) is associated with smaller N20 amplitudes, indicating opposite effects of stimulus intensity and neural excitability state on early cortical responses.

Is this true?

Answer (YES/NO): NO